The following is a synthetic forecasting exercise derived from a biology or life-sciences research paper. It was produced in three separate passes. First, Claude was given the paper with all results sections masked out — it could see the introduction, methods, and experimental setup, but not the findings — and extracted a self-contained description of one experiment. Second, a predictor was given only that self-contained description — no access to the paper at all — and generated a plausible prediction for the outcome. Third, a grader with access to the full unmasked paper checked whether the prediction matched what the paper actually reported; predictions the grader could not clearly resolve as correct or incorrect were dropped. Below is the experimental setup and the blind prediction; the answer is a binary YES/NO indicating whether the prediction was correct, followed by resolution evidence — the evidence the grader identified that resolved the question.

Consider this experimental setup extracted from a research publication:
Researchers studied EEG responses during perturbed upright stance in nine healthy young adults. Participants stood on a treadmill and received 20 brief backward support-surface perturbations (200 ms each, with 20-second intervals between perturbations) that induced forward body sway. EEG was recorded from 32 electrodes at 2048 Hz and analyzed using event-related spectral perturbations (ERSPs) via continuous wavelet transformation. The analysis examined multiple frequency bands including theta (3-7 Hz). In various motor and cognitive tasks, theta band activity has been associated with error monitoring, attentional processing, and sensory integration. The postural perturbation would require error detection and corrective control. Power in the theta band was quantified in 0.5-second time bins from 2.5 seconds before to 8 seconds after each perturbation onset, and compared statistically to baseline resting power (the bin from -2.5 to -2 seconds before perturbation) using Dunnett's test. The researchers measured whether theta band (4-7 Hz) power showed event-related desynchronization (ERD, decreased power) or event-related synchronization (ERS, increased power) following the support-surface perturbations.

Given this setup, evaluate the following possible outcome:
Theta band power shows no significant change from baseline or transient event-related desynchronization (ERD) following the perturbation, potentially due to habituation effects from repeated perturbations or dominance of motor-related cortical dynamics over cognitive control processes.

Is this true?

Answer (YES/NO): NO